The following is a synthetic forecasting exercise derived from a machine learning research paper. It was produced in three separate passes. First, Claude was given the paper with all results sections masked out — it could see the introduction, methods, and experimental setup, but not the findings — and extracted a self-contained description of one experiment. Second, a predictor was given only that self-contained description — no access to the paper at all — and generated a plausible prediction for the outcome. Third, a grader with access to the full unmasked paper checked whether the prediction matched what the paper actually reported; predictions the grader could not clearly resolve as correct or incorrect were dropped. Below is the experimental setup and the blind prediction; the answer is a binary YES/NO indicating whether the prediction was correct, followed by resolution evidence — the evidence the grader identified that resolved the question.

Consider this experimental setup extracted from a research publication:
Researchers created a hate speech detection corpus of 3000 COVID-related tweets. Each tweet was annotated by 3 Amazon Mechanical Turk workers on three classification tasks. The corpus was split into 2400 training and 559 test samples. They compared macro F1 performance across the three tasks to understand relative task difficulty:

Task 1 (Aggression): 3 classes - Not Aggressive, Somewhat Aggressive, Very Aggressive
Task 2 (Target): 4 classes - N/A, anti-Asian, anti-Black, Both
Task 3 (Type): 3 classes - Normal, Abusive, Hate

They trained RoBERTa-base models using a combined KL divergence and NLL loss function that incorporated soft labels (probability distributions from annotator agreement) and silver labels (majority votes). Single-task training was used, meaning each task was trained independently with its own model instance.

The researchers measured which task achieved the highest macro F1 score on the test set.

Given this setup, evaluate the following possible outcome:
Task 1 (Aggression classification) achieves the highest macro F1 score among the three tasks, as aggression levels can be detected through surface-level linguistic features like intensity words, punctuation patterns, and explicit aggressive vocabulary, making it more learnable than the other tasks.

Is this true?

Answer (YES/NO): NO